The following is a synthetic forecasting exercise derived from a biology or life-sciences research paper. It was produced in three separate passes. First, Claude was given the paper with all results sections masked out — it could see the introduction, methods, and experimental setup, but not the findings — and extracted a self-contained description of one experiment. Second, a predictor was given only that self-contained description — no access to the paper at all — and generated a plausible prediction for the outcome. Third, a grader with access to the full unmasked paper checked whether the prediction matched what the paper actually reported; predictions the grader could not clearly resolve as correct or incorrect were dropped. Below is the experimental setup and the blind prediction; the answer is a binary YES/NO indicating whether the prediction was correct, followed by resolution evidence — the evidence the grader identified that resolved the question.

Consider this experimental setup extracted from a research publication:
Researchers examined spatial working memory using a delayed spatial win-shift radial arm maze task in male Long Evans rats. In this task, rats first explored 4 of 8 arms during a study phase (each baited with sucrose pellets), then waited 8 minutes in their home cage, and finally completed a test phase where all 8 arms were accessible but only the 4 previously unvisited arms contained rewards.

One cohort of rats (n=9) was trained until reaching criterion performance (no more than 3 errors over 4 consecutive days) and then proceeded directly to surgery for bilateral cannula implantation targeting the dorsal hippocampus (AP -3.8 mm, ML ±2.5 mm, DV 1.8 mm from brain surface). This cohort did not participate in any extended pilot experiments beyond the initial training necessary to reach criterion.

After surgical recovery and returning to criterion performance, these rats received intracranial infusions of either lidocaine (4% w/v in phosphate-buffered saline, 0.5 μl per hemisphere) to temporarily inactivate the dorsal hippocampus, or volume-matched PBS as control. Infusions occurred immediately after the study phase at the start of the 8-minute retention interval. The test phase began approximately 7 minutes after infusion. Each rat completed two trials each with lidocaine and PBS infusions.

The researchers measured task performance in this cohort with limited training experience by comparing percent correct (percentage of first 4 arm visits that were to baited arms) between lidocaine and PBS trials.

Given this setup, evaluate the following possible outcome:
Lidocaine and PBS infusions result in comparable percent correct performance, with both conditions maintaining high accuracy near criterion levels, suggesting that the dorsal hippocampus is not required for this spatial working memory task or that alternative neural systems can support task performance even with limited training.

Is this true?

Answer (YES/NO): NO